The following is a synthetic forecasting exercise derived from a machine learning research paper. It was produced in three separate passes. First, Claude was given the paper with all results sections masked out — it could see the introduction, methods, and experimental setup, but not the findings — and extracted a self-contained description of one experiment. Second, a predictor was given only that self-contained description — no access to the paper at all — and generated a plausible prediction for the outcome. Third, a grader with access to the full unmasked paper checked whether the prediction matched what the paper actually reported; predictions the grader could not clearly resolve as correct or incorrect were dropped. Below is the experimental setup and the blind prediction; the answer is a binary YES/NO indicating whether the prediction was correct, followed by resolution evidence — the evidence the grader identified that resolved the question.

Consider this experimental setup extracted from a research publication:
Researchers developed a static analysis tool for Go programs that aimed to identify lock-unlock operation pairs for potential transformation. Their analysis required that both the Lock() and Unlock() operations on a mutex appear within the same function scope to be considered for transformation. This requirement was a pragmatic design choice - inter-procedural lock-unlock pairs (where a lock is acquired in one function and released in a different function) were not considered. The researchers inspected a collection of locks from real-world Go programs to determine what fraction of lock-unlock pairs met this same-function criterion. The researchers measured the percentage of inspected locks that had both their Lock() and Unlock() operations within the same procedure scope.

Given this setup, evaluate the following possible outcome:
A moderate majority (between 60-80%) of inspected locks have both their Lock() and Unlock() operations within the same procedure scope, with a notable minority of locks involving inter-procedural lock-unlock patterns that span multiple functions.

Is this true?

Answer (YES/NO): YES